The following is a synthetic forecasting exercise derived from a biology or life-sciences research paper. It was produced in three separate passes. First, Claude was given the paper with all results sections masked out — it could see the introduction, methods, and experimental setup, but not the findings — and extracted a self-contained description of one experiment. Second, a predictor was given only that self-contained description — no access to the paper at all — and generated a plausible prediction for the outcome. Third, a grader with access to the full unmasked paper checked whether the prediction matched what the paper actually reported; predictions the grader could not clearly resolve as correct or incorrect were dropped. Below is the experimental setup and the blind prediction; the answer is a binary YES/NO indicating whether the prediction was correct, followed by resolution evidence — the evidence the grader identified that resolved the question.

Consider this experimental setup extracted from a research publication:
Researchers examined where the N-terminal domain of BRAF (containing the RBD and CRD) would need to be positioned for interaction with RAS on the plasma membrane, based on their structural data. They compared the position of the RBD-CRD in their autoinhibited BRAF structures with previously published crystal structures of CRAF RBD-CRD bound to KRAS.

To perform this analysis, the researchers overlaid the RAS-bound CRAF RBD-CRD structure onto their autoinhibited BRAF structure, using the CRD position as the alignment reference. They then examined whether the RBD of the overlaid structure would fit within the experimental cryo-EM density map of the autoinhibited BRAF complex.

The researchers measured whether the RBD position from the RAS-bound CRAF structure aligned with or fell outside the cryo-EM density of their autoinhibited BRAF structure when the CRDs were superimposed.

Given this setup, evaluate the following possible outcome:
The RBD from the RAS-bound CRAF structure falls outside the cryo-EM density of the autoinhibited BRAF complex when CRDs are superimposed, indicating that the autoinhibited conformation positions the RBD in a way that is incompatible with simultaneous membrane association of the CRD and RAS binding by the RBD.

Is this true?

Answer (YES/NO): YES